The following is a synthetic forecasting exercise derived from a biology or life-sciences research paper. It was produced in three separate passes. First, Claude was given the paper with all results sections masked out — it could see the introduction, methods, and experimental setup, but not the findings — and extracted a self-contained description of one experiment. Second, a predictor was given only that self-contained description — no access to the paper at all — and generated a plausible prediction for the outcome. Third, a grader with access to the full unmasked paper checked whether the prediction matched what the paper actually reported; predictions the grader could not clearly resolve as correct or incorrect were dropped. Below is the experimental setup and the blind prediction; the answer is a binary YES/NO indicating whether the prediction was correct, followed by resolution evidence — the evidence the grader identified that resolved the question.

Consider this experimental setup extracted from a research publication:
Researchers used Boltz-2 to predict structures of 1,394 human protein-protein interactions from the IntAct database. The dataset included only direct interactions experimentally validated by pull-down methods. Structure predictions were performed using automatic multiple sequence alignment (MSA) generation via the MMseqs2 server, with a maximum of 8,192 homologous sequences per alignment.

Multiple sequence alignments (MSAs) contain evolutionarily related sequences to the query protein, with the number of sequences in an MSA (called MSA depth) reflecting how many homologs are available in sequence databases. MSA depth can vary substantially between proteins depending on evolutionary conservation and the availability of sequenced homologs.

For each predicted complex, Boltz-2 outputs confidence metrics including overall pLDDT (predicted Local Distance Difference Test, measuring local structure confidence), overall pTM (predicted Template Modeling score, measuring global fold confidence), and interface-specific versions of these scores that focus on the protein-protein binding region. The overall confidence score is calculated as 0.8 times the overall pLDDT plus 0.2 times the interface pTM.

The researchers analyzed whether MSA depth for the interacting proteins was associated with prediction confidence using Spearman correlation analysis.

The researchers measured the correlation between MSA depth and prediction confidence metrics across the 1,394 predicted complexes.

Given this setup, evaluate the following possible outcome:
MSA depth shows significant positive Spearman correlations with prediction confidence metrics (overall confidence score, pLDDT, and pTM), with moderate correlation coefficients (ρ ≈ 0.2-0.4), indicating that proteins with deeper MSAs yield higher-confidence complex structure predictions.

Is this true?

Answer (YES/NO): YES